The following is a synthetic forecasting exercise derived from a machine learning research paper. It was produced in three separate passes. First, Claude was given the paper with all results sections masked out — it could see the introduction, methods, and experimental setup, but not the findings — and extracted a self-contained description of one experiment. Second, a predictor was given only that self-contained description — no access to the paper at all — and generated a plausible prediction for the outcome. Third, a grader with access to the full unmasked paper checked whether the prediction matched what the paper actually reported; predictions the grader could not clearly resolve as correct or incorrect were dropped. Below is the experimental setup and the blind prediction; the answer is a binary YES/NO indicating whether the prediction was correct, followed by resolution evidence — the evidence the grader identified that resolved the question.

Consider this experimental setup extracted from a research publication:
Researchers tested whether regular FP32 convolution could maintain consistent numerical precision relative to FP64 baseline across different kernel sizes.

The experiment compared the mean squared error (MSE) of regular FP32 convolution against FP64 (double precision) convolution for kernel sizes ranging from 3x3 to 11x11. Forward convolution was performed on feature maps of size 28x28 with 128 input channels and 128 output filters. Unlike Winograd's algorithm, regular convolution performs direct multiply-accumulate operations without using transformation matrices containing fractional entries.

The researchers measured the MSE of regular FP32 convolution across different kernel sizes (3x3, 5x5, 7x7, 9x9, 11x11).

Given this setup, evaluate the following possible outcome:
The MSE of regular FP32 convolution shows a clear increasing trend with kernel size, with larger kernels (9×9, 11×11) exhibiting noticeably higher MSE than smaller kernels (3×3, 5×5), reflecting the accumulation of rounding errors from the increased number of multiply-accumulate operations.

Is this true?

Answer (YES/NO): YES